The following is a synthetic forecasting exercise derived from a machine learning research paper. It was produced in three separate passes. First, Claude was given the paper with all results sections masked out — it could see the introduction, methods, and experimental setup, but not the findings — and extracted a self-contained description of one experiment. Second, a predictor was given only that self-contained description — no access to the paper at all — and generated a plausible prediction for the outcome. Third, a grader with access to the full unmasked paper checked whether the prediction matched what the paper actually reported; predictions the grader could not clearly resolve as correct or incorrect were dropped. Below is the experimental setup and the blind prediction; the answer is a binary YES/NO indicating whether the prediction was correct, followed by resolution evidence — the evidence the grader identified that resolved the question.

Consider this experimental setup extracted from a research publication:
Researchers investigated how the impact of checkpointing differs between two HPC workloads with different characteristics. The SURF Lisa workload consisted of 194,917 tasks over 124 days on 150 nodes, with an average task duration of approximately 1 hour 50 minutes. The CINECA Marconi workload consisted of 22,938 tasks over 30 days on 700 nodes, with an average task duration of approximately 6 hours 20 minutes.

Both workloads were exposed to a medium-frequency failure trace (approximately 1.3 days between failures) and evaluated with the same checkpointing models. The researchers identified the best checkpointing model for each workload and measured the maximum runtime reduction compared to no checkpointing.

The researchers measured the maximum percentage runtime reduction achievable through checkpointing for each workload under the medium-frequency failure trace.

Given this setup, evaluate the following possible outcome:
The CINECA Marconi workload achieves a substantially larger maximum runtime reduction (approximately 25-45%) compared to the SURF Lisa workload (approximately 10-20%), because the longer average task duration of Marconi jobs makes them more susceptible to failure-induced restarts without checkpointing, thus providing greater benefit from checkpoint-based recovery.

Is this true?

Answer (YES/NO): NO